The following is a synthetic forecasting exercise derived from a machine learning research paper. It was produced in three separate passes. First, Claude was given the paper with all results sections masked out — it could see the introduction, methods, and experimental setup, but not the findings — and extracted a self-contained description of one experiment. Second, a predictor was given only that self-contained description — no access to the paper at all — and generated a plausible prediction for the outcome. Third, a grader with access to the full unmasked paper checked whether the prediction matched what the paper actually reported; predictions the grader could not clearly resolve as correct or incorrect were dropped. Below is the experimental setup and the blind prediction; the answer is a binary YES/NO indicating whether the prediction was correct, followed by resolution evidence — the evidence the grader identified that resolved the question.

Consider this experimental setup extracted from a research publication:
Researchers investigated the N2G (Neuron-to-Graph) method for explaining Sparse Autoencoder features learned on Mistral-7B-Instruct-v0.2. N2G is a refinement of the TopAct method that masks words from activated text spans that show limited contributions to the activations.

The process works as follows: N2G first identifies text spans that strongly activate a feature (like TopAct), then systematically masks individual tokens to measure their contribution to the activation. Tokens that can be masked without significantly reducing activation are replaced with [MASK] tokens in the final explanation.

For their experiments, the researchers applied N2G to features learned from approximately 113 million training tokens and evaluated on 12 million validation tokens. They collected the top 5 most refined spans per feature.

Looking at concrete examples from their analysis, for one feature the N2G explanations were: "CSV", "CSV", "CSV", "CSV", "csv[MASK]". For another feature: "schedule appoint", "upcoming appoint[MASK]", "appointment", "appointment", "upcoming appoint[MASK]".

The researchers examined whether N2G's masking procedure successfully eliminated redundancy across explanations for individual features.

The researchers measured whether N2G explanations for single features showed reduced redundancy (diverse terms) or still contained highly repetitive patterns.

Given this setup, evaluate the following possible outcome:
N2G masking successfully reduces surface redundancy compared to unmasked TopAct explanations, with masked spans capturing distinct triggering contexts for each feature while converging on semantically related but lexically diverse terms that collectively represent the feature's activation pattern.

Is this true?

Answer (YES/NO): NO